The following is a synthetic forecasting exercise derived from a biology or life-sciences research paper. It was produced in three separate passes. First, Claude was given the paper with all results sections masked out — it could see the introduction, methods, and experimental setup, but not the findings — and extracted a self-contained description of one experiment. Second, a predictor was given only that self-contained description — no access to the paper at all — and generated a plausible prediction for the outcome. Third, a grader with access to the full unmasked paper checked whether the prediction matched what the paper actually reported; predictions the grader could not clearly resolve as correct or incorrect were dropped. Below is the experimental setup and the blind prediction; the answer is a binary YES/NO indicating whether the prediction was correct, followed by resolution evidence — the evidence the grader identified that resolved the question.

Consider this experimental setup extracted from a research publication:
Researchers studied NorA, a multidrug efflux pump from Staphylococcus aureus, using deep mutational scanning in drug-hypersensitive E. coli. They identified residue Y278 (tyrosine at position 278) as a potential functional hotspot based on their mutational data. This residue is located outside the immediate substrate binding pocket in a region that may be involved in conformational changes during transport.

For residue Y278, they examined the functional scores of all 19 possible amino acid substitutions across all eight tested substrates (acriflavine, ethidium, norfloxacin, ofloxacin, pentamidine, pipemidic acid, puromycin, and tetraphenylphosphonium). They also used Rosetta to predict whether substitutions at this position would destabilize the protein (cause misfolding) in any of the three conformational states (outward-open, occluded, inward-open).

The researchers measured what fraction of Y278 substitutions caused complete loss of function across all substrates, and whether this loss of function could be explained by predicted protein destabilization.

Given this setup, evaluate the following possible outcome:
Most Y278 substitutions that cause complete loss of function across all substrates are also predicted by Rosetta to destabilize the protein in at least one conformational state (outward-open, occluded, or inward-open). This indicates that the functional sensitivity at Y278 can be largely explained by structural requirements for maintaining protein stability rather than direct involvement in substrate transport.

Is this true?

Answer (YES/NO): NO